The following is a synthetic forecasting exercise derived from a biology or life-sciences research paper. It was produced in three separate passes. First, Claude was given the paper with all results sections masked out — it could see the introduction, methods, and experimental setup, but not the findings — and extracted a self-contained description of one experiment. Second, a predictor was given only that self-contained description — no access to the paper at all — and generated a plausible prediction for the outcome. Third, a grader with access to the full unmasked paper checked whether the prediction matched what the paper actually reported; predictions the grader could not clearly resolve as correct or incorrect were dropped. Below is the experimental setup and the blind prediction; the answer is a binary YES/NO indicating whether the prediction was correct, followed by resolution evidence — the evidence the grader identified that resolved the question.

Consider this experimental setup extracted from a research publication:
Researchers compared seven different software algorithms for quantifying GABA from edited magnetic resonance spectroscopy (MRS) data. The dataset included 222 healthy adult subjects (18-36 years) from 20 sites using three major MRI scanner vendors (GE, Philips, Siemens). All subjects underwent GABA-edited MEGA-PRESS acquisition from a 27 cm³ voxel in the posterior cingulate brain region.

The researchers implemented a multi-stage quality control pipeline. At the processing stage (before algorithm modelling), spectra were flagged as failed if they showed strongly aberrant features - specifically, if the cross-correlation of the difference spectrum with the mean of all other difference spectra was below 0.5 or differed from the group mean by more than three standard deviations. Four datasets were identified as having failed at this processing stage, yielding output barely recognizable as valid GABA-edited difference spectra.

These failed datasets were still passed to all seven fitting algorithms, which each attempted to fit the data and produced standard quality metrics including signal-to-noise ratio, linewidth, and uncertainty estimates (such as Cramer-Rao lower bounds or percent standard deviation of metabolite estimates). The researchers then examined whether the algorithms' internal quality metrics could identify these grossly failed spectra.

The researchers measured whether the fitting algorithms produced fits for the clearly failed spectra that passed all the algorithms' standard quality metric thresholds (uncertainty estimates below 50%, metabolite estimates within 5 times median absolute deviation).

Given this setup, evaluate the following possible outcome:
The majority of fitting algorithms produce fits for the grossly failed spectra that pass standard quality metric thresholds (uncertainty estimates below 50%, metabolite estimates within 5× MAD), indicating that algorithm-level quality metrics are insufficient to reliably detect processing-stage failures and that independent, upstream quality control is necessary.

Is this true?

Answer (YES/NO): YES